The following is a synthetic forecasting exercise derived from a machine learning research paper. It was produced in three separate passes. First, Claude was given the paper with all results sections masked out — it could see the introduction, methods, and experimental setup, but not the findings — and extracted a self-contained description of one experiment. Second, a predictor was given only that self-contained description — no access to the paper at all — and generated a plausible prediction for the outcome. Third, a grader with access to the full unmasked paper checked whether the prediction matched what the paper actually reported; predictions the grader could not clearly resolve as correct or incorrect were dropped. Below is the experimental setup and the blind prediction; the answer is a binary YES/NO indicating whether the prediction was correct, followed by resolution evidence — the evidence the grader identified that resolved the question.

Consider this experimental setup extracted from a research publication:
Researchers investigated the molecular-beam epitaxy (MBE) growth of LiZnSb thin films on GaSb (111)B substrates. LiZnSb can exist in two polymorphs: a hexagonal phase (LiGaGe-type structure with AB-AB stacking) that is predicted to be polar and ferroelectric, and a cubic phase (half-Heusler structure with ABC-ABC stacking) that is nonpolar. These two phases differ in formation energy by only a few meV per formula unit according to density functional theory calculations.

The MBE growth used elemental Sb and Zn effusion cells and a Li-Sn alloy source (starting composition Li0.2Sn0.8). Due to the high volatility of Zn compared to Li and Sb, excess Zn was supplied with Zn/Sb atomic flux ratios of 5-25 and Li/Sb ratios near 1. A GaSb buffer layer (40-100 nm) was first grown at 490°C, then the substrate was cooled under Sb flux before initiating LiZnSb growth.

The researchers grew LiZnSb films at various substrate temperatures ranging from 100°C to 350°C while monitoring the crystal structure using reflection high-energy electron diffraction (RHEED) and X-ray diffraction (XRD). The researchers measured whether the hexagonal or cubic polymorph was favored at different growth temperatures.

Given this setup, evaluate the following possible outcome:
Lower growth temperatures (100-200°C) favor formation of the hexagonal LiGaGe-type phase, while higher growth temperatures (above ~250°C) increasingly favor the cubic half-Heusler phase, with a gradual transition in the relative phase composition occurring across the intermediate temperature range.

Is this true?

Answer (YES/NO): NO